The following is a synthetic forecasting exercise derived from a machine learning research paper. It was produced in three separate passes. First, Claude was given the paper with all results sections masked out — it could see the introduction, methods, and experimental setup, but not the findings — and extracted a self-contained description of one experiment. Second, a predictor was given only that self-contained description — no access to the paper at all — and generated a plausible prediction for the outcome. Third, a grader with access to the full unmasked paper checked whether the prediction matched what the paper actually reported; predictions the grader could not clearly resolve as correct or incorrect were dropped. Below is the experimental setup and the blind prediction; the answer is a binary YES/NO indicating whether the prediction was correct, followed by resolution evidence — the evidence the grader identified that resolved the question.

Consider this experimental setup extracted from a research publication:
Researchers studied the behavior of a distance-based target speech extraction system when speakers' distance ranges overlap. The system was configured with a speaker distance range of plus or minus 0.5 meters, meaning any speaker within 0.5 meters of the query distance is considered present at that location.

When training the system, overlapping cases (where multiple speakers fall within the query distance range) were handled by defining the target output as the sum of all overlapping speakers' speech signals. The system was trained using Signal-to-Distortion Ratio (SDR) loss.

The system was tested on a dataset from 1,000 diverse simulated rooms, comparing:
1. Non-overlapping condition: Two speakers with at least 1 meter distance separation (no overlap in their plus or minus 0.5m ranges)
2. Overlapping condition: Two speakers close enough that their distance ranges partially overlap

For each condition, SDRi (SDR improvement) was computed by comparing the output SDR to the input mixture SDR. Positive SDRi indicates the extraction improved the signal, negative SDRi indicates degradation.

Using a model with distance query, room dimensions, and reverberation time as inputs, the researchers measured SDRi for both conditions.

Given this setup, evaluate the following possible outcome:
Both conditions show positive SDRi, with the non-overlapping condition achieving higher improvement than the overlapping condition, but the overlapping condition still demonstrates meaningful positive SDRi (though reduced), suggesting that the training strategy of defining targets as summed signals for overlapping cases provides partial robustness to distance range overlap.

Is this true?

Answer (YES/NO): NO